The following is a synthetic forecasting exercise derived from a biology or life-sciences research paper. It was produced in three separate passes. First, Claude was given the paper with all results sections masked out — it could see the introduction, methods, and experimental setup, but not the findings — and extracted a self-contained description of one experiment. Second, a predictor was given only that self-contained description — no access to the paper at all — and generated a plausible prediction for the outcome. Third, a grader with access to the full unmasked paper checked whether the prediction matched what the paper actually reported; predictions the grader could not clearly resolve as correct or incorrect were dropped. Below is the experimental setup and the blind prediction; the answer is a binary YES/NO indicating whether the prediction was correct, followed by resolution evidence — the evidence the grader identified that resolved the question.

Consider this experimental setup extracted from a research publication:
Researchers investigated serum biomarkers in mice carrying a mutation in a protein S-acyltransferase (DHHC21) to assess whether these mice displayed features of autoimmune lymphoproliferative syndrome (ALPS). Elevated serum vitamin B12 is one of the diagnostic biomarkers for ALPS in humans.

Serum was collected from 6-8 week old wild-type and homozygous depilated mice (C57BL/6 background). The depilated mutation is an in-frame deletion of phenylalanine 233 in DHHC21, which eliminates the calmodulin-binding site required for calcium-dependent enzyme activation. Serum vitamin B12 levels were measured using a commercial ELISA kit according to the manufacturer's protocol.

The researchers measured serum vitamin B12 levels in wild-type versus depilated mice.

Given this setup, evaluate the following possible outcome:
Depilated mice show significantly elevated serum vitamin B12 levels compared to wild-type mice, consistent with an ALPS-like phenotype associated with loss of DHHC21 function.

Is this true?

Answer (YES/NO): YES